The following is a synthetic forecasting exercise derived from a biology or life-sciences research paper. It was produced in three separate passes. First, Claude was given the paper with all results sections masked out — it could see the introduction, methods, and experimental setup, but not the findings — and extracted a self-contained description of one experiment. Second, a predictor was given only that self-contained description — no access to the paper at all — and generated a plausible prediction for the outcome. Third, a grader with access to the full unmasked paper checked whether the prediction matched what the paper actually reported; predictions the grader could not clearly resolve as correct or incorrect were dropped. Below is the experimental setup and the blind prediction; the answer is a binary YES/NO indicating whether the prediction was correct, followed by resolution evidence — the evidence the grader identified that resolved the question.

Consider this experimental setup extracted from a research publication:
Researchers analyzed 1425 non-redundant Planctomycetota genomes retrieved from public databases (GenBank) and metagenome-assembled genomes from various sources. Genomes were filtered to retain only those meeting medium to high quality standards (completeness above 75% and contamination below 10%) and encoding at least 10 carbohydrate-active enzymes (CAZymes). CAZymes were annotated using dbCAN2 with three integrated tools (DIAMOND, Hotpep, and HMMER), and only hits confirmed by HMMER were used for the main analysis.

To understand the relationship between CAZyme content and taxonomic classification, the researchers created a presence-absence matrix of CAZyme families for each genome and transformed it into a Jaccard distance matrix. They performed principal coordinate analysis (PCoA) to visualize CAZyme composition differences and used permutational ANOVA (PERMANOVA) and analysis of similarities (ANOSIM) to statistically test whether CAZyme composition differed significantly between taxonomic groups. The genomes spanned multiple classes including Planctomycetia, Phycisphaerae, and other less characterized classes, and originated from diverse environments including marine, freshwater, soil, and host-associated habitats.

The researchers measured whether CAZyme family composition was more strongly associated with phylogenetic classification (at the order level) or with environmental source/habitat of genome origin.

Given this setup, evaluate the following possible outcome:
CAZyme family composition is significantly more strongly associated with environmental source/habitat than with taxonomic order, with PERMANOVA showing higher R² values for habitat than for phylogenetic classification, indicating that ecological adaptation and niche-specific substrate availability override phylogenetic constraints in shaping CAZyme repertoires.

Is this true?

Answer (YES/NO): NO